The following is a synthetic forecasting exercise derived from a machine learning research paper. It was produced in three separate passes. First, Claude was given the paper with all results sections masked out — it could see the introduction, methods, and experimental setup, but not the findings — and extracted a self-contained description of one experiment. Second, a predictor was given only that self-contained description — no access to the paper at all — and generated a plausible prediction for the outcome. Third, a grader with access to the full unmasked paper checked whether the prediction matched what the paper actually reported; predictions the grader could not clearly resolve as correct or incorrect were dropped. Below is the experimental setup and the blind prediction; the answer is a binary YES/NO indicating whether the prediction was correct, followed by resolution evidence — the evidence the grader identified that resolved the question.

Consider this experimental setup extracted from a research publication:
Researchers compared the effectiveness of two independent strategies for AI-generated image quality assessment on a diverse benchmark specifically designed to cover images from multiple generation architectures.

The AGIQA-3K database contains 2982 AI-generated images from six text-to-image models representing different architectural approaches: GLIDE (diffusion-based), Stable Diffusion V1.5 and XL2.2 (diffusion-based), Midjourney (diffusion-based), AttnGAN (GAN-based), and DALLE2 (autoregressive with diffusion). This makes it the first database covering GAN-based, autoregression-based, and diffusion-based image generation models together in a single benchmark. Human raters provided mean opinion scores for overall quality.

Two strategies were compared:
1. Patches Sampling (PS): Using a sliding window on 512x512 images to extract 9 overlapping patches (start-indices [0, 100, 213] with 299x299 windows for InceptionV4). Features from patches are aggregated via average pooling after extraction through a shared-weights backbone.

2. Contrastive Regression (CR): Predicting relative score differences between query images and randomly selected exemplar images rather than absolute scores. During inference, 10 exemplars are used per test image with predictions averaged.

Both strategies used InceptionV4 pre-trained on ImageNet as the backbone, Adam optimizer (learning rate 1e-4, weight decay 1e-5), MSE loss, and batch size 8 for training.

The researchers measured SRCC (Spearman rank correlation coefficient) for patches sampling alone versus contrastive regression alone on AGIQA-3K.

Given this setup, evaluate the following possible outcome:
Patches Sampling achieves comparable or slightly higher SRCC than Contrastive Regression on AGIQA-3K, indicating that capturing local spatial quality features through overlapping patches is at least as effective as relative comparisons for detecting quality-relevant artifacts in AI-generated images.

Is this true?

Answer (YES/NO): NO